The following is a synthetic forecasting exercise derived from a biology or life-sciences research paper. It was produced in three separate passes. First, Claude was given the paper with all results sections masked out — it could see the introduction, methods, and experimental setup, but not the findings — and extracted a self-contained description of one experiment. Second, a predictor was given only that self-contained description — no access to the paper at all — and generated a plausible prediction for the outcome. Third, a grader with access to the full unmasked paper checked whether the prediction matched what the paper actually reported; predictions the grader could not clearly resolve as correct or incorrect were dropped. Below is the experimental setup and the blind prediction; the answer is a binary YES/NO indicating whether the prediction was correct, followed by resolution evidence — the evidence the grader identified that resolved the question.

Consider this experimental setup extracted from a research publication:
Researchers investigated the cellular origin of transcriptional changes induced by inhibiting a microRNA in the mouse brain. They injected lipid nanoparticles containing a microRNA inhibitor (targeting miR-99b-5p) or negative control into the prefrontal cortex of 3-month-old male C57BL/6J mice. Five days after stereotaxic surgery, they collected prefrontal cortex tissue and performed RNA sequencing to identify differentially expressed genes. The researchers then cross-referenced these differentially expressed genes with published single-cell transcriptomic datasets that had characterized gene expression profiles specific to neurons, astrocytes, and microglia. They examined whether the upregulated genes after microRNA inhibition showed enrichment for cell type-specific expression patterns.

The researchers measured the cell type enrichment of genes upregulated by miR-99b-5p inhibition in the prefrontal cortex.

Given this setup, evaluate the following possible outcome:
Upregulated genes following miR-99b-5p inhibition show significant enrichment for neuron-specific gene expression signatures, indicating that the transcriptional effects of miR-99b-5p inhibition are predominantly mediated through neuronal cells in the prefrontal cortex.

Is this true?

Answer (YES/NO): NO